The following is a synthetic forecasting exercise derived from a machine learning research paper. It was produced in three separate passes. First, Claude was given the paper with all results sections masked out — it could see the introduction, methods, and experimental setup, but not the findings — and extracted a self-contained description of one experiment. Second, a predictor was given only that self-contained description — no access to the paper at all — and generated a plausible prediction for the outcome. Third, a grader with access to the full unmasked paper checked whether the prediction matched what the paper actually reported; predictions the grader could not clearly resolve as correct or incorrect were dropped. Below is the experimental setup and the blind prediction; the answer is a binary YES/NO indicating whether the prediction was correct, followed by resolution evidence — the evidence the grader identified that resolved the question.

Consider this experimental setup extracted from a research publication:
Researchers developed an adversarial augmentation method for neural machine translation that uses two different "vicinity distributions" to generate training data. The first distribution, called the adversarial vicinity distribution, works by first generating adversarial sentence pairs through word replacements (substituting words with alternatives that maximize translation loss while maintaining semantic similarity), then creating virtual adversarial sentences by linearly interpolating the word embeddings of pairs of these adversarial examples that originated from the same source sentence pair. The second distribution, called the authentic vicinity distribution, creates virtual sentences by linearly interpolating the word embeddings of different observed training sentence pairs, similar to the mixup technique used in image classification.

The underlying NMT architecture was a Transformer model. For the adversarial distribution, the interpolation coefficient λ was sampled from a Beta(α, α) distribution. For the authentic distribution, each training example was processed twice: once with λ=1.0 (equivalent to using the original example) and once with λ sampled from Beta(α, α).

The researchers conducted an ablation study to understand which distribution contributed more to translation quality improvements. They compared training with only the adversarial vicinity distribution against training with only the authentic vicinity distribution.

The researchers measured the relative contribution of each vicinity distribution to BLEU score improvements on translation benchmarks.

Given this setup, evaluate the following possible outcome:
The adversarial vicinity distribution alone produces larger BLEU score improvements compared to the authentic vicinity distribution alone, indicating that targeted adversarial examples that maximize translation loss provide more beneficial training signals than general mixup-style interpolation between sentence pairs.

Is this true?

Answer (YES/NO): YES